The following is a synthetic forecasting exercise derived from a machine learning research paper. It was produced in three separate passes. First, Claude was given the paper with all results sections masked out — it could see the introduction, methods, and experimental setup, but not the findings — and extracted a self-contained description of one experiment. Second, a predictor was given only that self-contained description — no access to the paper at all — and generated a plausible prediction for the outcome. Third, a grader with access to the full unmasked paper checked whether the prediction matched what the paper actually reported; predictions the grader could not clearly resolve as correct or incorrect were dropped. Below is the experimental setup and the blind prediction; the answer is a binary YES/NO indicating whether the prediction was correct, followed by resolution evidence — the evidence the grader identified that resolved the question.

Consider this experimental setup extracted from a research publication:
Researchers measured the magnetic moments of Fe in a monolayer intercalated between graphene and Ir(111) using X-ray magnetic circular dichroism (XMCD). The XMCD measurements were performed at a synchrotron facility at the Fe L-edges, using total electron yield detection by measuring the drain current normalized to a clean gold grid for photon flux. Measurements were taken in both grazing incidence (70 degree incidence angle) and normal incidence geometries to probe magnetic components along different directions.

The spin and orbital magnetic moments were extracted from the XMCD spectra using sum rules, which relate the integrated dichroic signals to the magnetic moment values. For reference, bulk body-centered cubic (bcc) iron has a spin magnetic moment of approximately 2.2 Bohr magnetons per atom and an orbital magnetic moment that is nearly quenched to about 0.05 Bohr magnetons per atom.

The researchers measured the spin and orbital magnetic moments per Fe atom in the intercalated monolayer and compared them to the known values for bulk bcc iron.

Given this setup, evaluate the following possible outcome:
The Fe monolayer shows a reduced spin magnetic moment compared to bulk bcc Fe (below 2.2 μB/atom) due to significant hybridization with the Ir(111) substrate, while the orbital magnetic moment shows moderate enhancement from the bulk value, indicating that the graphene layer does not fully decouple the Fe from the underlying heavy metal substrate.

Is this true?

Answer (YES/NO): NO